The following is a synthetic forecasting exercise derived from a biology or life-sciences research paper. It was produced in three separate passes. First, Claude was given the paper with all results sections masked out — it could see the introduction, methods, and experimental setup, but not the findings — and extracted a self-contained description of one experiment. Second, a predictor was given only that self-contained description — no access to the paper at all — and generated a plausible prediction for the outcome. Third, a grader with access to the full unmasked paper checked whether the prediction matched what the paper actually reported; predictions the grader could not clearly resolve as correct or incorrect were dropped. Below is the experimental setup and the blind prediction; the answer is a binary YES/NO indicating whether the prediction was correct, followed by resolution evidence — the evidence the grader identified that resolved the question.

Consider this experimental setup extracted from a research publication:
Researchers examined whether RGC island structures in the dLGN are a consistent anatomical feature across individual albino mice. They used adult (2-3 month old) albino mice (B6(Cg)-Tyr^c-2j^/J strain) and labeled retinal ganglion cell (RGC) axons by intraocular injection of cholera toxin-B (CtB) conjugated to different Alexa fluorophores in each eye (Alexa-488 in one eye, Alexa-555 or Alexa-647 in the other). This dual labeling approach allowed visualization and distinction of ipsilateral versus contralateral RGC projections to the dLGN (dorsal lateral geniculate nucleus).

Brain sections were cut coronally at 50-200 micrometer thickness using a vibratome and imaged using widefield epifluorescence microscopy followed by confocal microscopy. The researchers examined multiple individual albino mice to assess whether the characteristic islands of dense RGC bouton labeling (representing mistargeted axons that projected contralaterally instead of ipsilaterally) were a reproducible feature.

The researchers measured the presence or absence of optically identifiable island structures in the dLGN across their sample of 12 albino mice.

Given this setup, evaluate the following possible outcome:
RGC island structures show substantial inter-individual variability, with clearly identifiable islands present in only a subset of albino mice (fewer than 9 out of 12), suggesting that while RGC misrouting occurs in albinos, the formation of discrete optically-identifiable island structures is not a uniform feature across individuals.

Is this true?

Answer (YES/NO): NO